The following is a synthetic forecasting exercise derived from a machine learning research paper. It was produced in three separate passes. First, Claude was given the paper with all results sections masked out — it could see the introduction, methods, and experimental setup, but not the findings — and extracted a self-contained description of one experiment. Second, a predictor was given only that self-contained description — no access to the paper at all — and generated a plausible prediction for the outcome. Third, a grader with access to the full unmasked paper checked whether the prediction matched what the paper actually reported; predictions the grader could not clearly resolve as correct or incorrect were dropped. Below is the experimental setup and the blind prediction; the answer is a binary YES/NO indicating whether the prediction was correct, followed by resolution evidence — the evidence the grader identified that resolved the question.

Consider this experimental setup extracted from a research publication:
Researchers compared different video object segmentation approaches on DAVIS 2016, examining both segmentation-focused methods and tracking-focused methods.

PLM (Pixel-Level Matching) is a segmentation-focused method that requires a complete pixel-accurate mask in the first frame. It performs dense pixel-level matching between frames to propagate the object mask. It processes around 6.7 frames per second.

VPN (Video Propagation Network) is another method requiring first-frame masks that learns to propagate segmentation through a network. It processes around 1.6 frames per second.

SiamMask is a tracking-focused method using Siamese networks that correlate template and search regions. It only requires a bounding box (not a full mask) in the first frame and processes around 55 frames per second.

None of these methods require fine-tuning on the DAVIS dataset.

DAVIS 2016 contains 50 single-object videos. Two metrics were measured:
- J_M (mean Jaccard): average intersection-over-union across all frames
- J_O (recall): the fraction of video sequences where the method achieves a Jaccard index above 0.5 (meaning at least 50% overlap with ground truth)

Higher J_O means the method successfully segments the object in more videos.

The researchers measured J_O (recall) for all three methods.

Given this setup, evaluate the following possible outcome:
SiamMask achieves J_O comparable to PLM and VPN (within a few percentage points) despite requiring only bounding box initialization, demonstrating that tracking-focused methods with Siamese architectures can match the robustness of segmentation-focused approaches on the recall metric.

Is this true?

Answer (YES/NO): YES